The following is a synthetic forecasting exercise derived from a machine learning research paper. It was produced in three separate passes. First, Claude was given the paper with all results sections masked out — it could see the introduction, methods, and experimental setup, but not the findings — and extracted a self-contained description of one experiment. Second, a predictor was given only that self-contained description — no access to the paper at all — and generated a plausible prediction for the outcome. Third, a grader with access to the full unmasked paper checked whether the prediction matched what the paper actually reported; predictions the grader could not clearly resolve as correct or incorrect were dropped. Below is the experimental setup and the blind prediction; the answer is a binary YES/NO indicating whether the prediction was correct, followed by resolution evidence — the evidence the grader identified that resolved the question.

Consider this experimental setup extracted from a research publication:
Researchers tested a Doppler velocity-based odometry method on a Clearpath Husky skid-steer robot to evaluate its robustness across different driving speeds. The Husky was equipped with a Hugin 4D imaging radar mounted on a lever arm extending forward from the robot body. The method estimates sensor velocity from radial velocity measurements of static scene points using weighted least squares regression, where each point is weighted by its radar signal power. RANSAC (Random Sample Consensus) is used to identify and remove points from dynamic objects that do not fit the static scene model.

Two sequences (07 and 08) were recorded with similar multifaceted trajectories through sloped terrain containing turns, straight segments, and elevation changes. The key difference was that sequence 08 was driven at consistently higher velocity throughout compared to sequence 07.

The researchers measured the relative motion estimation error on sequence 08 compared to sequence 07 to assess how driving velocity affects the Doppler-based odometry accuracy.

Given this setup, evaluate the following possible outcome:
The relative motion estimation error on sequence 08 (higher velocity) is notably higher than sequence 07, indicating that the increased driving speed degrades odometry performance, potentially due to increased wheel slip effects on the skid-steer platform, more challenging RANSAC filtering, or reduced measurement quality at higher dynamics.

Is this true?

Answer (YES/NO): NO